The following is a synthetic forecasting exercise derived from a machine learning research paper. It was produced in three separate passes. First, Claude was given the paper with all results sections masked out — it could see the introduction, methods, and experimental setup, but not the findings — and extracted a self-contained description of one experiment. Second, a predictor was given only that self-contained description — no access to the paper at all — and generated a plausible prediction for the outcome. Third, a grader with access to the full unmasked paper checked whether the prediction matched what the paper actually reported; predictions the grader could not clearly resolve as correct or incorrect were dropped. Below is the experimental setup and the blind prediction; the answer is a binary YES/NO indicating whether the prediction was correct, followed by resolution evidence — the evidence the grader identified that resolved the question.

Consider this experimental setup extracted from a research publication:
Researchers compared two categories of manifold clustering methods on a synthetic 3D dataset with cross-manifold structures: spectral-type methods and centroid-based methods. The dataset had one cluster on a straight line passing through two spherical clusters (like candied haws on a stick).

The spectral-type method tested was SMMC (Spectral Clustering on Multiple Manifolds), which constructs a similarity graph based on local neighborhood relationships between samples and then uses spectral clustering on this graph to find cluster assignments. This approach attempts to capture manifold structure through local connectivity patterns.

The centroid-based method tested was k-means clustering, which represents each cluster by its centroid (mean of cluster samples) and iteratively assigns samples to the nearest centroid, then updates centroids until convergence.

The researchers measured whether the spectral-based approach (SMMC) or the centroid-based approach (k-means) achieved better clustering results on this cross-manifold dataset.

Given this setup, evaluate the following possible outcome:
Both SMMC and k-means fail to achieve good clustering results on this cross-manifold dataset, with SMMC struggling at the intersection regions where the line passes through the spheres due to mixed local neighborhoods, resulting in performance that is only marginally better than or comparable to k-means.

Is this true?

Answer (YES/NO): NO